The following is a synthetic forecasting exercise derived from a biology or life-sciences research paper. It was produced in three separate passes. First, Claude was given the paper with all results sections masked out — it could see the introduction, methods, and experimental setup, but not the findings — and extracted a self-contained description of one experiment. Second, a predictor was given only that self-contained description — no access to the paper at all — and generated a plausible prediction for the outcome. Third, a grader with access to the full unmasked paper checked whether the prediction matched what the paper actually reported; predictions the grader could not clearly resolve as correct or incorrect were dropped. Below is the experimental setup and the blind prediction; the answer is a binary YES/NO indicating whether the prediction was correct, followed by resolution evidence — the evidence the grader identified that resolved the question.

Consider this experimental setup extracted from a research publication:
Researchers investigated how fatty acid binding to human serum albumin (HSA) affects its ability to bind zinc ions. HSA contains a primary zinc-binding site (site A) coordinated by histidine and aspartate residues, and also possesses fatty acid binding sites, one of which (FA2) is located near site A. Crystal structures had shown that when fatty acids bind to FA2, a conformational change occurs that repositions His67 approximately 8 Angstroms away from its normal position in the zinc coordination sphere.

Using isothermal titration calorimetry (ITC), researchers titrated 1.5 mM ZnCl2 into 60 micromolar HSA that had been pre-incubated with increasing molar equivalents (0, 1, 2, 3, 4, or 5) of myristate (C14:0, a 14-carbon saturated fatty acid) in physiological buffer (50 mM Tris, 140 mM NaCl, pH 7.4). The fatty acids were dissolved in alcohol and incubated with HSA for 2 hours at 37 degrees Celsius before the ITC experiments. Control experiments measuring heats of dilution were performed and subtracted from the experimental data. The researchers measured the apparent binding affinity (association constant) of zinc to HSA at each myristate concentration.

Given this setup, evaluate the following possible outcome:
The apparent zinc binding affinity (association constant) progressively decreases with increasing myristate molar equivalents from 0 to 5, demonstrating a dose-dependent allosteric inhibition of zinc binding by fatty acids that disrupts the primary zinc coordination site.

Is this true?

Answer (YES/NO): NO